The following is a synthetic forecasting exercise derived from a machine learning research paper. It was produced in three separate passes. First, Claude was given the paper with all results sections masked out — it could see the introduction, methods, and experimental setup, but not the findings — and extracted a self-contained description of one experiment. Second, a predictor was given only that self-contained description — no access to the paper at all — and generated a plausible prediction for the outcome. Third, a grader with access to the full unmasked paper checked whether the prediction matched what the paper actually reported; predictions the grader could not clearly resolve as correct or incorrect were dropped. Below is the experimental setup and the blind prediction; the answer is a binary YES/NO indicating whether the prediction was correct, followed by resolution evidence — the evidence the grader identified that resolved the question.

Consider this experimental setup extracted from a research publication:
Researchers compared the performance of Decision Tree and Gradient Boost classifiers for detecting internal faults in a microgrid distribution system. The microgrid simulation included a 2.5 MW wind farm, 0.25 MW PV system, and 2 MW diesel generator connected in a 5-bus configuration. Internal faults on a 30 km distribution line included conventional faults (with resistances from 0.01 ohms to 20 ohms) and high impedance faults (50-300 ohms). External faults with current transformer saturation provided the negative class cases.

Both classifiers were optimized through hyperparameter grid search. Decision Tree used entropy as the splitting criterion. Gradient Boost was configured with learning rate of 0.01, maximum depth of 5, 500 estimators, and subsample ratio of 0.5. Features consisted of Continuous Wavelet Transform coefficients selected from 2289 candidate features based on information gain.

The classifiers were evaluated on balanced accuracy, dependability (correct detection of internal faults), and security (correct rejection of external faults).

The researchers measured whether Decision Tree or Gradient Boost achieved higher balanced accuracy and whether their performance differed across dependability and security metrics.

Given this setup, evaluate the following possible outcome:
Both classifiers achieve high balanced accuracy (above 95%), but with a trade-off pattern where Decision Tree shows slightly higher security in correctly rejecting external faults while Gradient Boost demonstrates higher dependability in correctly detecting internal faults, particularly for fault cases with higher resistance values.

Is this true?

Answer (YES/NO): NO